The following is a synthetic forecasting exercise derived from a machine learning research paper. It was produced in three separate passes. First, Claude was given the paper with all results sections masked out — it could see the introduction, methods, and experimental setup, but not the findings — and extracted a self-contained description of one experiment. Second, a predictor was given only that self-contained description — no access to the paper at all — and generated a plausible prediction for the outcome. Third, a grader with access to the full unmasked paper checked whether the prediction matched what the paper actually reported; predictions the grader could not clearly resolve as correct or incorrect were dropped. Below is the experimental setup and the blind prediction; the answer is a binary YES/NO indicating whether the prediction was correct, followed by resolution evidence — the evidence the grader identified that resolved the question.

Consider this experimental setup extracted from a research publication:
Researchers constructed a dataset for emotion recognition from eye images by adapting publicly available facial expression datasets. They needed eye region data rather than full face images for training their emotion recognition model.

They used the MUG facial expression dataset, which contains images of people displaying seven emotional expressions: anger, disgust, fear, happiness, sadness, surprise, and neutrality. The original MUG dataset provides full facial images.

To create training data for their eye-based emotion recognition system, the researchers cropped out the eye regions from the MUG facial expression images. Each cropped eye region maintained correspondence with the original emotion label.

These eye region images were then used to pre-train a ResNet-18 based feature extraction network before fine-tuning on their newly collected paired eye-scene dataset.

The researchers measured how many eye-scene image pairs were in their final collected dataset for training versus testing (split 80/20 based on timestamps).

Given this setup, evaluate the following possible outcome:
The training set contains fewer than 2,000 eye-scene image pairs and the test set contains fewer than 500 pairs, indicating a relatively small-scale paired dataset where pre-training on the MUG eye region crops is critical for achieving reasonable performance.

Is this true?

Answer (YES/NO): NO